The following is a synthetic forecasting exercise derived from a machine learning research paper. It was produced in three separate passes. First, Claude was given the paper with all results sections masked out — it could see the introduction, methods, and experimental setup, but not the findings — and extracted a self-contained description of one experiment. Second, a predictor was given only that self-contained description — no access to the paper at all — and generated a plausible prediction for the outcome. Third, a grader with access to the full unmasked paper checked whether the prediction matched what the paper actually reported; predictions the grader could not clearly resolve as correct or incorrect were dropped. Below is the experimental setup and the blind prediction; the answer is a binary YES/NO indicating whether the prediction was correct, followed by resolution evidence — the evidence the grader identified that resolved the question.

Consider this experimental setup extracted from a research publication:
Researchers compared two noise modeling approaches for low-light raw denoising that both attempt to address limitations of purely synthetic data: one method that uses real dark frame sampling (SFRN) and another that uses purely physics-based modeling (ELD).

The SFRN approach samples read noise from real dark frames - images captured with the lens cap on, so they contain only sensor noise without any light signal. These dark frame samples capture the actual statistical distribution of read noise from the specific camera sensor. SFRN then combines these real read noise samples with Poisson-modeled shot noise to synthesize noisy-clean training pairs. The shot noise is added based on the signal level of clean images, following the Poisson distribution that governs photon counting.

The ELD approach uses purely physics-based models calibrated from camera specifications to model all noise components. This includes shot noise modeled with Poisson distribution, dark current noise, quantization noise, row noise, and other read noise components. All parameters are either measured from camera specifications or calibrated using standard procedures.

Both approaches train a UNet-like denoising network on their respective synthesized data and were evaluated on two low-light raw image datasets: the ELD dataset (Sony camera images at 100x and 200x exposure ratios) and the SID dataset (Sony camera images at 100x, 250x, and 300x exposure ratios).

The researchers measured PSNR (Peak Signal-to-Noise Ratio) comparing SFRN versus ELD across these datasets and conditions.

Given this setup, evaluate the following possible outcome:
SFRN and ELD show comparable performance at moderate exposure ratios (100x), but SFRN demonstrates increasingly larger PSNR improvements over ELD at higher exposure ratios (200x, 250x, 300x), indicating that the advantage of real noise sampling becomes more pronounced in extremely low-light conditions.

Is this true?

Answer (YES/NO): NO